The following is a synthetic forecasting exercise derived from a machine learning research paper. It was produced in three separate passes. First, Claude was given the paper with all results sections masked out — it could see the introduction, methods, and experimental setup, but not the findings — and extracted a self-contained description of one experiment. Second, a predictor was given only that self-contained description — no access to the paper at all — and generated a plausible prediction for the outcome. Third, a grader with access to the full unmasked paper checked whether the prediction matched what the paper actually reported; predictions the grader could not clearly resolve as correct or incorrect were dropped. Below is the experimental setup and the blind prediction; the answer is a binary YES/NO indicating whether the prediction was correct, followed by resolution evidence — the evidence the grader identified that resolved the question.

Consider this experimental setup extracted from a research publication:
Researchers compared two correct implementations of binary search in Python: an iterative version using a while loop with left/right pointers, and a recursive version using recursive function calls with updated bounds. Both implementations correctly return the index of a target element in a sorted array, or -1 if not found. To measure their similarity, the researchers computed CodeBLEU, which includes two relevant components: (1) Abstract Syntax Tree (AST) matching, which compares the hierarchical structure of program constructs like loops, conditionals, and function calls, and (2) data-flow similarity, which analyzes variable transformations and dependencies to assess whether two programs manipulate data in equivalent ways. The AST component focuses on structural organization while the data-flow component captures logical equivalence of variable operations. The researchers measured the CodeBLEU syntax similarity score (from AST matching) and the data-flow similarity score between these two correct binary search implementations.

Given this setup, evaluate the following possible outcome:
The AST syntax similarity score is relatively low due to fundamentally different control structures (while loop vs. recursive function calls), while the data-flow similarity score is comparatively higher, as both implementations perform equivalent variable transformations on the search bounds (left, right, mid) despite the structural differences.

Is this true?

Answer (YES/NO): NO